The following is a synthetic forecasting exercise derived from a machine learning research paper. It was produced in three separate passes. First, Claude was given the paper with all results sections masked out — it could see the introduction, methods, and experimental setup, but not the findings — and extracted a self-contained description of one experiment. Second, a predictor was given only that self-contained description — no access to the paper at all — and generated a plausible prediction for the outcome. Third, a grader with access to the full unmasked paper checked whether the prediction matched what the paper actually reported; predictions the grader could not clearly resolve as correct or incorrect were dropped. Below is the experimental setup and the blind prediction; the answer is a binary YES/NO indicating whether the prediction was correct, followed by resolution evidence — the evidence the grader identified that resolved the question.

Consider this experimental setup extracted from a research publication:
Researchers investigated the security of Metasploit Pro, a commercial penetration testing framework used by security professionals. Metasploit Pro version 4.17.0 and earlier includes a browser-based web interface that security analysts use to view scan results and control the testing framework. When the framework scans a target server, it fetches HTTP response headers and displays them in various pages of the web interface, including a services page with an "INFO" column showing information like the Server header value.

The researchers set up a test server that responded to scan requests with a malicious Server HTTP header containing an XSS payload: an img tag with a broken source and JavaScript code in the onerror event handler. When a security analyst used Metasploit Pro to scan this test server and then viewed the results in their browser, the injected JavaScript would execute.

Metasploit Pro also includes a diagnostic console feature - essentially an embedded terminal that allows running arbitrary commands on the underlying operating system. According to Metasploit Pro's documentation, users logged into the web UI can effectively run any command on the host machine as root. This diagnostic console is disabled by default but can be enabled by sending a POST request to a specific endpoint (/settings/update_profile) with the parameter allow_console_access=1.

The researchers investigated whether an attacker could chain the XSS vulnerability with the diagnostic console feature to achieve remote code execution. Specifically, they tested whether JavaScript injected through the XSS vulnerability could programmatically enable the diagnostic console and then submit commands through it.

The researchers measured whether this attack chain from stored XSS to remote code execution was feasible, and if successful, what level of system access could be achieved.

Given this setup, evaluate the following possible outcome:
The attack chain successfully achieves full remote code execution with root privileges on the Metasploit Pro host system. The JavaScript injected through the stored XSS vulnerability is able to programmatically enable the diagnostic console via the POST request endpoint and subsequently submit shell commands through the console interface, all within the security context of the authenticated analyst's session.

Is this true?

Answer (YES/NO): YES